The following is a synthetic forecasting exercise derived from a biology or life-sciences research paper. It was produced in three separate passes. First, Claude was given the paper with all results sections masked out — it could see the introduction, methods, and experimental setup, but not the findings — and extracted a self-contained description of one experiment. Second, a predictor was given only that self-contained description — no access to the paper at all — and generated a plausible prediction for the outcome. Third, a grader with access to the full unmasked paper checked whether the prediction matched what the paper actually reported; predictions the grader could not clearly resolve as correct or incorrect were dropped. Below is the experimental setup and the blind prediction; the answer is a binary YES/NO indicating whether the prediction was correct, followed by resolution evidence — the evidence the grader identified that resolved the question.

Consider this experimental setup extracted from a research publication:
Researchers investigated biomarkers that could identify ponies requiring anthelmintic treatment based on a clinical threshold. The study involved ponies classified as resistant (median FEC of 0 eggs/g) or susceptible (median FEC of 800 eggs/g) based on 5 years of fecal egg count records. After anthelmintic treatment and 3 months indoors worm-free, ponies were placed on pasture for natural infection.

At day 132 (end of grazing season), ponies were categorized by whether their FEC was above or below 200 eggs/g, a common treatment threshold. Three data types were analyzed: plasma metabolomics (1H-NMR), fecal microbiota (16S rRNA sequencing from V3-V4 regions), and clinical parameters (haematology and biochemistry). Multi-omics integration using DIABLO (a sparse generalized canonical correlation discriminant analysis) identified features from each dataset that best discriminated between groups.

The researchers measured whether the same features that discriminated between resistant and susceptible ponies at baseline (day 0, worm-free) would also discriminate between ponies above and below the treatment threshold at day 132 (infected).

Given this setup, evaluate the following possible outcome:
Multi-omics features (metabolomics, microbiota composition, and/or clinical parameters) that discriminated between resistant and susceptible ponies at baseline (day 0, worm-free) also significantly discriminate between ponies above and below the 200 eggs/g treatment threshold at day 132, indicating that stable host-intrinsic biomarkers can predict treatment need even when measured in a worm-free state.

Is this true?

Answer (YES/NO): YES